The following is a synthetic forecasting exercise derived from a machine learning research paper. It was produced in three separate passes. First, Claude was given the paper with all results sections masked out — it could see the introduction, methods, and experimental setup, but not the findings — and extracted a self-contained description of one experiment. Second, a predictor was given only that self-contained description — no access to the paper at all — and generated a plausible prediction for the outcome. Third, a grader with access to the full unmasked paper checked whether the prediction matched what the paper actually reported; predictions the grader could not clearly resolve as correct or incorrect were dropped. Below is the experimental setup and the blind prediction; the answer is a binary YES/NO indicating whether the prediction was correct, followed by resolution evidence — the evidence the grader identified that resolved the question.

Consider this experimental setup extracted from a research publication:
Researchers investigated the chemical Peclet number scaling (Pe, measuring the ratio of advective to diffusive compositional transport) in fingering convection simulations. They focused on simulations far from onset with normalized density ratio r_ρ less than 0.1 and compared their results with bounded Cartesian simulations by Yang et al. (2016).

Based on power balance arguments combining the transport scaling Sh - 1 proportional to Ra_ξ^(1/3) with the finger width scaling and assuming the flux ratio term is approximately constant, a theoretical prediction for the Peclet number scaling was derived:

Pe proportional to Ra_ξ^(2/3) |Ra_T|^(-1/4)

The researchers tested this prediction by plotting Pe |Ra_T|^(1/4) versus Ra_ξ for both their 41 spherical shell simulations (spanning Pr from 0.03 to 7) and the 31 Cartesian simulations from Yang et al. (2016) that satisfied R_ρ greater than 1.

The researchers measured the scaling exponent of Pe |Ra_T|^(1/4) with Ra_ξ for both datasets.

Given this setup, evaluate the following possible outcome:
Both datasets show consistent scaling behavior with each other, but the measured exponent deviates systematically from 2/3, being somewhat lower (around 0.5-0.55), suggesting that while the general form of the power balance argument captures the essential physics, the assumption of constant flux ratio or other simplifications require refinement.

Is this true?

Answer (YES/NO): NO